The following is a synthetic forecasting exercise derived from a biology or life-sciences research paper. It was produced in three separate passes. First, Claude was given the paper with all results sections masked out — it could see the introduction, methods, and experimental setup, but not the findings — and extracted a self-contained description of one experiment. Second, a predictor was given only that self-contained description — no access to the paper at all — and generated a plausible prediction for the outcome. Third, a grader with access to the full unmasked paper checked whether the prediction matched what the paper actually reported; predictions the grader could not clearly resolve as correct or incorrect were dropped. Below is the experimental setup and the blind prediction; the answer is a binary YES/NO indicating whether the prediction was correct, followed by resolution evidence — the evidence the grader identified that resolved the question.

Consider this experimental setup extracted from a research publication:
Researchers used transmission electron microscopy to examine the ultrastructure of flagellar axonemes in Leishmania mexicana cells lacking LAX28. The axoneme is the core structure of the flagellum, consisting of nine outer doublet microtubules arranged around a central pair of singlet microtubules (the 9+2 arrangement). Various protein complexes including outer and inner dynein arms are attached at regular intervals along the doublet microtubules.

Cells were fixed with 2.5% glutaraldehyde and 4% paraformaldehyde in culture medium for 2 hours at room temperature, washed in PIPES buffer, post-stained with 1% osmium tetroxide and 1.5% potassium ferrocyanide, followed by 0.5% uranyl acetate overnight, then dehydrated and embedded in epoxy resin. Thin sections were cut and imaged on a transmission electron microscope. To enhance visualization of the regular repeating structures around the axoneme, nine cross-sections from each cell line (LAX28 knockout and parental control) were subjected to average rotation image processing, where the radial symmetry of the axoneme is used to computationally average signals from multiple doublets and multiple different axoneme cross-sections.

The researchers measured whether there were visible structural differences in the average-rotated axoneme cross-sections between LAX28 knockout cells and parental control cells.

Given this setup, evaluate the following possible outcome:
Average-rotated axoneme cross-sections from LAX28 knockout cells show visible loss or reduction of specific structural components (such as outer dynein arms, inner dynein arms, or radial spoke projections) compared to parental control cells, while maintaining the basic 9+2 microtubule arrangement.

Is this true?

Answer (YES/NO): YES